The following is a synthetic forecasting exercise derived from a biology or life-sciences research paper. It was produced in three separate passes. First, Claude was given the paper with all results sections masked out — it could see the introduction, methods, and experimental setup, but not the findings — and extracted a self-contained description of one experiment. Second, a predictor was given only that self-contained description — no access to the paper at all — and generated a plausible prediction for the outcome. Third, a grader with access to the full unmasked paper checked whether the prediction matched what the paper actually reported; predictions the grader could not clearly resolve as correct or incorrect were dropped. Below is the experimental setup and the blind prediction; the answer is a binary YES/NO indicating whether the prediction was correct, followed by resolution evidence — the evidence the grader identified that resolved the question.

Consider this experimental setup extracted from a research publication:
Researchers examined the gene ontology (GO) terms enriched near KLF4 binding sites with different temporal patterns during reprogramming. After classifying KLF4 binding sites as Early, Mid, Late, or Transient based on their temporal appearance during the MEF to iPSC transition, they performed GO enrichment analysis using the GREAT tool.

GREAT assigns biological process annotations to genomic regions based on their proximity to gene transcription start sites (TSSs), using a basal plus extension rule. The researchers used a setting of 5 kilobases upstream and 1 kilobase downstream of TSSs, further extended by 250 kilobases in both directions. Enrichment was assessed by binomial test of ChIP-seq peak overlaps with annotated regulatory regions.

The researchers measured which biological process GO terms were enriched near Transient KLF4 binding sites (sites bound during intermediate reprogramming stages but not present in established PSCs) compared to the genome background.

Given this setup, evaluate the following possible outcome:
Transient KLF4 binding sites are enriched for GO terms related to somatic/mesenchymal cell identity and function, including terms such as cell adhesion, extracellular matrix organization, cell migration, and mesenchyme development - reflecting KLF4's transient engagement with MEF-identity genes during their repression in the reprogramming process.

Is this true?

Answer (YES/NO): NO